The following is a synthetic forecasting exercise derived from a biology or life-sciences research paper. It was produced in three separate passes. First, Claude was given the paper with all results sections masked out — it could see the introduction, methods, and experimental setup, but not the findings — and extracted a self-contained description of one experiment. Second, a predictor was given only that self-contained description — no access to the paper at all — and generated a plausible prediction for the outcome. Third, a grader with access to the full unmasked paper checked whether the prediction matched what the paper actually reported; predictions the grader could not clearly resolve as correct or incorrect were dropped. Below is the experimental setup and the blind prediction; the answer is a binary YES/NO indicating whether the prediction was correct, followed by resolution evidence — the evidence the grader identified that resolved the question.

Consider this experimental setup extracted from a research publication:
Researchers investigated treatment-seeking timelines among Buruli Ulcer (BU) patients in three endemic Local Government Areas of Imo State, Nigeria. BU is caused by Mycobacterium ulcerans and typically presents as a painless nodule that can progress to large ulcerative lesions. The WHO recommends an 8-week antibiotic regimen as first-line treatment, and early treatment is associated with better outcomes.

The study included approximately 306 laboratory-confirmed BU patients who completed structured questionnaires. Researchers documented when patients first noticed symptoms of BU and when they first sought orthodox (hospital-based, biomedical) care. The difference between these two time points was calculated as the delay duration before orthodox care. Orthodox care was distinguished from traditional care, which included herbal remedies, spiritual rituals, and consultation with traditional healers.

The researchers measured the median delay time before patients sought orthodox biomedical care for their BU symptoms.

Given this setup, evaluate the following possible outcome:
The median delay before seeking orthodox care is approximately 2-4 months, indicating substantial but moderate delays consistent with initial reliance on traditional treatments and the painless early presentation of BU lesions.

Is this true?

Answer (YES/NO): YES